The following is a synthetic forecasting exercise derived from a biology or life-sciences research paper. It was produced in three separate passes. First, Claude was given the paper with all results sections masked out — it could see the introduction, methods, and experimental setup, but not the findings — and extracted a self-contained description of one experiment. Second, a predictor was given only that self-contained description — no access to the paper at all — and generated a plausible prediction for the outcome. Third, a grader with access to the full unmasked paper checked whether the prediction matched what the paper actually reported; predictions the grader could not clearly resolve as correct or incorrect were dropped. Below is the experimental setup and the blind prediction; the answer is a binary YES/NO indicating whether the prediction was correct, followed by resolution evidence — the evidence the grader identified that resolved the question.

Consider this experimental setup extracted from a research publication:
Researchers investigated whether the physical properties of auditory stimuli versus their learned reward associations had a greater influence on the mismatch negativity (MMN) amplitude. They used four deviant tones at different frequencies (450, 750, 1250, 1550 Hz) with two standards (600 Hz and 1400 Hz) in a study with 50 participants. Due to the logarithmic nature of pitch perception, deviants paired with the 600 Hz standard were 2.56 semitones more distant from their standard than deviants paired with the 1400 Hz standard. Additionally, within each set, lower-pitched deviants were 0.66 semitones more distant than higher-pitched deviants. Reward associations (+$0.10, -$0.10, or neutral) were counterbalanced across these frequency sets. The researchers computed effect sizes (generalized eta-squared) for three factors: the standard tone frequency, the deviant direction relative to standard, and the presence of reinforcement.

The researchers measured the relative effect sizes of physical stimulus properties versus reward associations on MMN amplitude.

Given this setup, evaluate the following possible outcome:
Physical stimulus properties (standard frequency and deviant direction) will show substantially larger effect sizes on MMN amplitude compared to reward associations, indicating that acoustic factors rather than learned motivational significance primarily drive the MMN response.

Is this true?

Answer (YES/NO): YES